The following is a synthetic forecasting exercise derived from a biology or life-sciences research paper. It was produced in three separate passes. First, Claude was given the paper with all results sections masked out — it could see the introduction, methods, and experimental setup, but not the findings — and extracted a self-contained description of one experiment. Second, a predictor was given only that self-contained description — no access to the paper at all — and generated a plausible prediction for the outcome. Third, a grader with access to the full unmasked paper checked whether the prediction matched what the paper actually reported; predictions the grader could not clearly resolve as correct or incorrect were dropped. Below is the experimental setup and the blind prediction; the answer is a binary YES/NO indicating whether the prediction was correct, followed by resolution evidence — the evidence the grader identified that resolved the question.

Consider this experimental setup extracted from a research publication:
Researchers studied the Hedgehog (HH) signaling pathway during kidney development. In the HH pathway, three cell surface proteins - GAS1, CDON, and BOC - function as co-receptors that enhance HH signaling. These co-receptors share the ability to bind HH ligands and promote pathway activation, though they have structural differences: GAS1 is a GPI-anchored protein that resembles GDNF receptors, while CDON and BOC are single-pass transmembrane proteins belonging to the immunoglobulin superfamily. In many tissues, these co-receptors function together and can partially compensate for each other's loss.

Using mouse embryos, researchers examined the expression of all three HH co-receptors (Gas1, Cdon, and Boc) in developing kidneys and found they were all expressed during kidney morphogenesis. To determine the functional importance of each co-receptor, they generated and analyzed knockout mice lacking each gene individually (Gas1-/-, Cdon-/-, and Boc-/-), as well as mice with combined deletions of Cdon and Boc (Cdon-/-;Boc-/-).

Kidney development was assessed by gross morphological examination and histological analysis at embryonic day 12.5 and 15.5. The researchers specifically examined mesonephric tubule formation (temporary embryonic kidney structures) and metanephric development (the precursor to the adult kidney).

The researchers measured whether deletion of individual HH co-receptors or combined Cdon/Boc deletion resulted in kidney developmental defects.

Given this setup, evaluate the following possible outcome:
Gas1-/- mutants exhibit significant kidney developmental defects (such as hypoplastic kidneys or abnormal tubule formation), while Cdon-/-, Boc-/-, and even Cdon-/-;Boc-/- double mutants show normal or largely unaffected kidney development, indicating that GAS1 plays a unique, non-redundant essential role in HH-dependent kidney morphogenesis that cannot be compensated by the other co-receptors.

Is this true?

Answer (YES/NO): NO